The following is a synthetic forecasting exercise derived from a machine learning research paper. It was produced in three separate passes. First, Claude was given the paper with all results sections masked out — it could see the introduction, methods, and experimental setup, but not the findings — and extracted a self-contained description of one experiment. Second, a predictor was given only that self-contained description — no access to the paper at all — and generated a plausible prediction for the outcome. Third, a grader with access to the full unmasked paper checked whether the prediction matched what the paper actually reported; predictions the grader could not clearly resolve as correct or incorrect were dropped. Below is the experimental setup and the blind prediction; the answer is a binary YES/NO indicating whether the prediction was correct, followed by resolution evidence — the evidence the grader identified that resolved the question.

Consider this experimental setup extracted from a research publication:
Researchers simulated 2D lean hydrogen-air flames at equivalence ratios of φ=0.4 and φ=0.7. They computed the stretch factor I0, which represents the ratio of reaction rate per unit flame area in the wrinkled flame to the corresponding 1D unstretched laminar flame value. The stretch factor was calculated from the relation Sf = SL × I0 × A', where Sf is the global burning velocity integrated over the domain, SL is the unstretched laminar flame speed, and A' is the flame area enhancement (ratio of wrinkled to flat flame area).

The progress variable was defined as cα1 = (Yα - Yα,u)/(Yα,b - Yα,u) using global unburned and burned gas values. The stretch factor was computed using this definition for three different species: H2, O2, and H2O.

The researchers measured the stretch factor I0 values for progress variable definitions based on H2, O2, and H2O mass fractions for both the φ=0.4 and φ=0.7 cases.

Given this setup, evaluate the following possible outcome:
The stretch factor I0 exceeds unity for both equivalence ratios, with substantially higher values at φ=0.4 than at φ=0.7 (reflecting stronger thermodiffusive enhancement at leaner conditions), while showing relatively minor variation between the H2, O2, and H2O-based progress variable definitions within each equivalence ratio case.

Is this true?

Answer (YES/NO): NO